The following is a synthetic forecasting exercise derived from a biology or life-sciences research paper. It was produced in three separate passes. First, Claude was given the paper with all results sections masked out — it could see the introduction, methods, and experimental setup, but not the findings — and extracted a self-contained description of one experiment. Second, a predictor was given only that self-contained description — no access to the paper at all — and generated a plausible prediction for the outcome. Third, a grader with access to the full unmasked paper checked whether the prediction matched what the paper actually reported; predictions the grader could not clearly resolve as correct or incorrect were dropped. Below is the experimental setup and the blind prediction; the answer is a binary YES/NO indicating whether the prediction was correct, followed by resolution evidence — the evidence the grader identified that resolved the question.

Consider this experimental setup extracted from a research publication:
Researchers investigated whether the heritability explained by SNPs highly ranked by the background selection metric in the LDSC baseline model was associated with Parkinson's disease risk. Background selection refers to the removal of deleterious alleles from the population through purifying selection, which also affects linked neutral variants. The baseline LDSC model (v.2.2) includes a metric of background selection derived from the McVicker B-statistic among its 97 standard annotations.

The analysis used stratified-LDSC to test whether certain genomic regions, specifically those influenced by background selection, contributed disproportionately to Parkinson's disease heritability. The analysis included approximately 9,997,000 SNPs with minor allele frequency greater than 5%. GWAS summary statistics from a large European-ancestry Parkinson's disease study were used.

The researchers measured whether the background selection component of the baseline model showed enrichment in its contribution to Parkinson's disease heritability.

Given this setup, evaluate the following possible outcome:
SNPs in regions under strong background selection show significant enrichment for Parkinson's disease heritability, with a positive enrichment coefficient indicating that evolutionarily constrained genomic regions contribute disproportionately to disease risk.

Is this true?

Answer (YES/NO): NO